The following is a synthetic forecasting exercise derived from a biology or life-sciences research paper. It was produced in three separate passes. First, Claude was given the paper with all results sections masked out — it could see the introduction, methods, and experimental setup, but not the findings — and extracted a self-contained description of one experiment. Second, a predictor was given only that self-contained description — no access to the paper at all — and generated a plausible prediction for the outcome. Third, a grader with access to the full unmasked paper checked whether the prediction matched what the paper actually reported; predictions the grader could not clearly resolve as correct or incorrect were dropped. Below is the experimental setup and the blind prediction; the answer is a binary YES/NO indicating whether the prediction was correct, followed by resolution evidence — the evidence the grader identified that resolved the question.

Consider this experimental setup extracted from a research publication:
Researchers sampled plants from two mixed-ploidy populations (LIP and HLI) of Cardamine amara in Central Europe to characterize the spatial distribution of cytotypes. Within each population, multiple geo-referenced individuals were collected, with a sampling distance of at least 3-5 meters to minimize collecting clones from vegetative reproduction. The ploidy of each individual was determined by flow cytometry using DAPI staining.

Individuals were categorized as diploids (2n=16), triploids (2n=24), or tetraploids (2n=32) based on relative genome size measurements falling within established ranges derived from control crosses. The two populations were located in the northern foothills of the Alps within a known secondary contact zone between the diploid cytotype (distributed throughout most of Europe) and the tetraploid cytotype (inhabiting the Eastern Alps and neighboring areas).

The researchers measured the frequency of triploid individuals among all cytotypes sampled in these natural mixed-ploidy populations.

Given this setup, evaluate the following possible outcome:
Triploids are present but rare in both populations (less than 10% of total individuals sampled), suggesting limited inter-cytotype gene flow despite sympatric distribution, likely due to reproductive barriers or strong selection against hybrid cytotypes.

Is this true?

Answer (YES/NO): NO